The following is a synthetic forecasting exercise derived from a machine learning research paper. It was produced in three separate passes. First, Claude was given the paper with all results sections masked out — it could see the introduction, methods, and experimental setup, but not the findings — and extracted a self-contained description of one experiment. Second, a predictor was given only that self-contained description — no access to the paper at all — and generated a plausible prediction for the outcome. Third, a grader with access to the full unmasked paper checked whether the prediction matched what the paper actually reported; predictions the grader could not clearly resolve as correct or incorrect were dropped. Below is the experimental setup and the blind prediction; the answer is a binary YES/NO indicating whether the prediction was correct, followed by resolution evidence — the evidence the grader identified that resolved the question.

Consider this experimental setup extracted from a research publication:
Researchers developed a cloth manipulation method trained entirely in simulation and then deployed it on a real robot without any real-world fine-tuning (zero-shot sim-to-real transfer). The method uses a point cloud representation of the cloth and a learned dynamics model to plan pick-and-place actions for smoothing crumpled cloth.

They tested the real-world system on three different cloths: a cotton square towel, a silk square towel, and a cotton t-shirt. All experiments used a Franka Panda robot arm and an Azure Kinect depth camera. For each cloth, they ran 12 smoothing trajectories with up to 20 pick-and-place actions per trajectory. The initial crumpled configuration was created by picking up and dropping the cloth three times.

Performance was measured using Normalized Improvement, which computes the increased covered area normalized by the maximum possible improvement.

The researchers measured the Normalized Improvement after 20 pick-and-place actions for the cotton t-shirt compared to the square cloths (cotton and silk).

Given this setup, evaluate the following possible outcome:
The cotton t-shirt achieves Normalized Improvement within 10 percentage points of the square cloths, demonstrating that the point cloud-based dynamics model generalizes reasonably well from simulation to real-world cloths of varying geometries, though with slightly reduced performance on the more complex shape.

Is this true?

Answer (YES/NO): NO